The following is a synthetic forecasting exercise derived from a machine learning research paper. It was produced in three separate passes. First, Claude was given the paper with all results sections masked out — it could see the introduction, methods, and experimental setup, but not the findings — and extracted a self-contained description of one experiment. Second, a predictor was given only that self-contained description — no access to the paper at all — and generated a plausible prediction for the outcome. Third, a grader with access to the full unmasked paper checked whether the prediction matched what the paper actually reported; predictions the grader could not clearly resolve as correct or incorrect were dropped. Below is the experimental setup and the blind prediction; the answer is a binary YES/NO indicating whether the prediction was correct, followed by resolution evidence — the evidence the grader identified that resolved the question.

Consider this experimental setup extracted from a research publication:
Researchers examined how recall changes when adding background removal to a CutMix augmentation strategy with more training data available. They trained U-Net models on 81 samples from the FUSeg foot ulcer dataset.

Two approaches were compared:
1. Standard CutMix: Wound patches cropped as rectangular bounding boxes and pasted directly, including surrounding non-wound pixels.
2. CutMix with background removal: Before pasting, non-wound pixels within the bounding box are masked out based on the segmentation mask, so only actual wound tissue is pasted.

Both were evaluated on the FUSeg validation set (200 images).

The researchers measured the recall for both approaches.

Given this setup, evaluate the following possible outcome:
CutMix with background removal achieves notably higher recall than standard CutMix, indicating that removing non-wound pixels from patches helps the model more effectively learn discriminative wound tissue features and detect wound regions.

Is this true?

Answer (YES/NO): NO